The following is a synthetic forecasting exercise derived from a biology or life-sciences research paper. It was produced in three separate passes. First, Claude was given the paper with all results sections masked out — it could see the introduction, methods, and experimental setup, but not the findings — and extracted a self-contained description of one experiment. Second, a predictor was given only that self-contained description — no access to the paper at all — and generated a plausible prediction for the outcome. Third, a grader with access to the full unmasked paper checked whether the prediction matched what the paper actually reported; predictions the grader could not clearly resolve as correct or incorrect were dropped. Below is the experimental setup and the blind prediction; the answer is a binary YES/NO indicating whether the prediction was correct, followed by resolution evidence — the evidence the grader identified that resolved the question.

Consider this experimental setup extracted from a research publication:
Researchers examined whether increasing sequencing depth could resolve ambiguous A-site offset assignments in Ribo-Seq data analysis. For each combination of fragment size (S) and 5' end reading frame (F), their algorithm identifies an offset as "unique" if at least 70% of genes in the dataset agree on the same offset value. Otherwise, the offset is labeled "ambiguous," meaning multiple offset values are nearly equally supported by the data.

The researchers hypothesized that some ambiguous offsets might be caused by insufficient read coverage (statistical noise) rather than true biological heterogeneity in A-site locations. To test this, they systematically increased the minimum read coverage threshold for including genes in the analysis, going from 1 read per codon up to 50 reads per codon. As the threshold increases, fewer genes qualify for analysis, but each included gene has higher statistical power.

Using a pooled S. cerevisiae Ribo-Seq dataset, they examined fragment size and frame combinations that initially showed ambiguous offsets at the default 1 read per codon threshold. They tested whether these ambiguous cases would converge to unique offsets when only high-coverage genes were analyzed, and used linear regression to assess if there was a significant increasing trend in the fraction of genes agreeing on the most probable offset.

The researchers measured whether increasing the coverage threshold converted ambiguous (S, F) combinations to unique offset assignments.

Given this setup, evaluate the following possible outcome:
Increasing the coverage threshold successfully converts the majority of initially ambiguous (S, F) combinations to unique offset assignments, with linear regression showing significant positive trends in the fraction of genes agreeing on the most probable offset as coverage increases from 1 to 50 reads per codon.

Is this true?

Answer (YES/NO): YES